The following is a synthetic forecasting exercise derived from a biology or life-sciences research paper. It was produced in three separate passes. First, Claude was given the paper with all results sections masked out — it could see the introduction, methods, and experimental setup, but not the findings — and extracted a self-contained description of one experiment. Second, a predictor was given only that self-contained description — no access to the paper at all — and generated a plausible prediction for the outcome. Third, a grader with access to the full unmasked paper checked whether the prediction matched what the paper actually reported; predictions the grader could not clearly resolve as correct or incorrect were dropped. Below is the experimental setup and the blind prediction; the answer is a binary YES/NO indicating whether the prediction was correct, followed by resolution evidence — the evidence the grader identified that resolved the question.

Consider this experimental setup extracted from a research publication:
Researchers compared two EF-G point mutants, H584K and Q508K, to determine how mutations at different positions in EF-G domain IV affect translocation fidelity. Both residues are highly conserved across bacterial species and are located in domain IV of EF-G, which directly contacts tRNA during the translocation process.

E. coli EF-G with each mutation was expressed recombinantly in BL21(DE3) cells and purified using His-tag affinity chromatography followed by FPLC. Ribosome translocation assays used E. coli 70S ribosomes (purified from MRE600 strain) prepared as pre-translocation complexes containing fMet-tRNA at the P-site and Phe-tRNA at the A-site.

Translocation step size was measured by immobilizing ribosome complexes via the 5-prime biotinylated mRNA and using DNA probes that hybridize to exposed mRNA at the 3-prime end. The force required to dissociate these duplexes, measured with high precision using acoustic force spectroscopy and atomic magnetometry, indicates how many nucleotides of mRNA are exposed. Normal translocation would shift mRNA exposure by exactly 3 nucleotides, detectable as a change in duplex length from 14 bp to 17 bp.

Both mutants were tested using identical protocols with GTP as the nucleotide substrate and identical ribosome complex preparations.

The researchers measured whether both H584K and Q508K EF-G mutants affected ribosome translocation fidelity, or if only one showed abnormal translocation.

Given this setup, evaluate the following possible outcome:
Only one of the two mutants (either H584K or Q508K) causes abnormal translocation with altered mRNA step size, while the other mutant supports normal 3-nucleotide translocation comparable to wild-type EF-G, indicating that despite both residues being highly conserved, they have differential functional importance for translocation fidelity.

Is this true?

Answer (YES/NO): YES